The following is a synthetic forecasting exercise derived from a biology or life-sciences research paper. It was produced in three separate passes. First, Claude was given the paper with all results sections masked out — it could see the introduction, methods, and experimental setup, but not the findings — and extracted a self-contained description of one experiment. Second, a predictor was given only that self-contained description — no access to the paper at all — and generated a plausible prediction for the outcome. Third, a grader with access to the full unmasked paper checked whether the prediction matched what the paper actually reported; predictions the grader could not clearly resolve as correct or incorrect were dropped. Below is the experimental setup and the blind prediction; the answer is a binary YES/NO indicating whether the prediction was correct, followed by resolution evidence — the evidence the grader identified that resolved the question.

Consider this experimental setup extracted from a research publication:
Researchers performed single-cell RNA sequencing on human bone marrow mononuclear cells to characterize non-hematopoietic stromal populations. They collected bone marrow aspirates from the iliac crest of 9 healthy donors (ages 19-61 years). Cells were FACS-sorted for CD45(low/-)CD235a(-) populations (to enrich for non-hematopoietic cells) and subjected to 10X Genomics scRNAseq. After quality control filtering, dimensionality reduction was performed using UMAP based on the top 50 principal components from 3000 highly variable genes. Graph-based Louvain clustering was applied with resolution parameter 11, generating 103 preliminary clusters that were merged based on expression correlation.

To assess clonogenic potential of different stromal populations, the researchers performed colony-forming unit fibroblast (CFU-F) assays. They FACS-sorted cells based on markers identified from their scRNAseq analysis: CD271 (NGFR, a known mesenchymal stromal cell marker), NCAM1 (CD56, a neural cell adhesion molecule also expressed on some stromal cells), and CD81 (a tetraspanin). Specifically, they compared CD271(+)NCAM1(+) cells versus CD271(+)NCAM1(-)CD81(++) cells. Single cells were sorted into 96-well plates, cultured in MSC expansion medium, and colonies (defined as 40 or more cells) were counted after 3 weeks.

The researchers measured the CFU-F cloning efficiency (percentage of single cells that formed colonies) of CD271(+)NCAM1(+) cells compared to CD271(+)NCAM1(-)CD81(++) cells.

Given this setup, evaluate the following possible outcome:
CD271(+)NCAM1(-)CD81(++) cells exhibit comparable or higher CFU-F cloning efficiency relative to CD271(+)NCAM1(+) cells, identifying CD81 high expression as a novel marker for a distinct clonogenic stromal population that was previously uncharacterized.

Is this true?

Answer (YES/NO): YES